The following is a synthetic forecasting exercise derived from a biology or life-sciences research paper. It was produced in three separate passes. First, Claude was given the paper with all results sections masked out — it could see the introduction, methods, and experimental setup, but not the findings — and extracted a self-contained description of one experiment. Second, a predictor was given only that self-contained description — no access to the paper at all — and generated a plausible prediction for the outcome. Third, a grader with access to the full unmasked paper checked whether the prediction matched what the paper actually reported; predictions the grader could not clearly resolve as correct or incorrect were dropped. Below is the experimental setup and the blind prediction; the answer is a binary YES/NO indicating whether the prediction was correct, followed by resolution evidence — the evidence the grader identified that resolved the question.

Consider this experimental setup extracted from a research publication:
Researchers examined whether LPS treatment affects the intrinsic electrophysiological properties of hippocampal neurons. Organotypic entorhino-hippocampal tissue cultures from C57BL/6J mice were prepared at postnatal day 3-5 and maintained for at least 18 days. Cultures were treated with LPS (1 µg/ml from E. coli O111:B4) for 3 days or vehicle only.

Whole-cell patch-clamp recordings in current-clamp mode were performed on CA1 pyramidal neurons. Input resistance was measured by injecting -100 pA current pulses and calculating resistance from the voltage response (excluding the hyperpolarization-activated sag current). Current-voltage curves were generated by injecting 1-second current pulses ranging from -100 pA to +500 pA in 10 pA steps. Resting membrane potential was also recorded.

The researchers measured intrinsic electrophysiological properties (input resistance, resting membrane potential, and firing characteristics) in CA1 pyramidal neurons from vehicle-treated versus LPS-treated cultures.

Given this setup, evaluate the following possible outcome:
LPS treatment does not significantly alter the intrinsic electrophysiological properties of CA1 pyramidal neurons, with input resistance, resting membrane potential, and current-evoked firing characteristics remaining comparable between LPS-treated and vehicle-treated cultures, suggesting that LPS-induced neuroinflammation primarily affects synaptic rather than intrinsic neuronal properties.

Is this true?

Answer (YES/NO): YES